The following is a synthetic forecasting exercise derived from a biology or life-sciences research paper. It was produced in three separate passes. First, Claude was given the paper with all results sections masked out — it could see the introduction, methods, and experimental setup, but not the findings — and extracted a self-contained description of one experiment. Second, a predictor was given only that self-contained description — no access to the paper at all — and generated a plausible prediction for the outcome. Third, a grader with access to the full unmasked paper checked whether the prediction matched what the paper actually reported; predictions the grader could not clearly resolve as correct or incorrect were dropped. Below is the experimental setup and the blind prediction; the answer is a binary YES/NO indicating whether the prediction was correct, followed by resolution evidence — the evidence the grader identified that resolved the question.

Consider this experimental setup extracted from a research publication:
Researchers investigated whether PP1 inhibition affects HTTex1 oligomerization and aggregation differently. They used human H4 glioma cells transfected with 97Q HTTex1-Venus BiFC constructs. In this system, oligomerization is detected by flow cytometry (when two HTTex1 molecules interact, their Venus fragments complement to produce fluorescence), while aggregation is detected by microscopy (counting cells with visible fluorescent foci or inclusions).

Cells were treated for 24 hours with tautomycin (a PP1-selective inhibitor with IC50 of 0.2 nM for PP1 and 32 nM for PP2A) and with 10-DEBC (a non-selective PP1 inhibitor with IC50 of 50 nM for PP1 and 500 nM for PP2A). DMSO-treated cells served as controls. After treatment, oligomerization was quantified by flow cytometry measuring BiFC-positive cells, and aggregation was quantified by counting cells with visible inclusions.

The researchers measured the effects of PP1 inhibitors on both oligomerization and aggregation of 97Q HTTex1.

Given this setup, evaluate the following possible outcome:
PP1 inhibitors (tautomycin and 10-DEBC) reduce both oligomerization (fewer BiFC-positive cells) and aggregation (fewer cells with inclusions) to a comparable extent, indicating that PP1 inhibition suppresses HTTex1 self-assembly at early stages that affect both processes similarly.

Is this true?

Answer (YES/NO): NO